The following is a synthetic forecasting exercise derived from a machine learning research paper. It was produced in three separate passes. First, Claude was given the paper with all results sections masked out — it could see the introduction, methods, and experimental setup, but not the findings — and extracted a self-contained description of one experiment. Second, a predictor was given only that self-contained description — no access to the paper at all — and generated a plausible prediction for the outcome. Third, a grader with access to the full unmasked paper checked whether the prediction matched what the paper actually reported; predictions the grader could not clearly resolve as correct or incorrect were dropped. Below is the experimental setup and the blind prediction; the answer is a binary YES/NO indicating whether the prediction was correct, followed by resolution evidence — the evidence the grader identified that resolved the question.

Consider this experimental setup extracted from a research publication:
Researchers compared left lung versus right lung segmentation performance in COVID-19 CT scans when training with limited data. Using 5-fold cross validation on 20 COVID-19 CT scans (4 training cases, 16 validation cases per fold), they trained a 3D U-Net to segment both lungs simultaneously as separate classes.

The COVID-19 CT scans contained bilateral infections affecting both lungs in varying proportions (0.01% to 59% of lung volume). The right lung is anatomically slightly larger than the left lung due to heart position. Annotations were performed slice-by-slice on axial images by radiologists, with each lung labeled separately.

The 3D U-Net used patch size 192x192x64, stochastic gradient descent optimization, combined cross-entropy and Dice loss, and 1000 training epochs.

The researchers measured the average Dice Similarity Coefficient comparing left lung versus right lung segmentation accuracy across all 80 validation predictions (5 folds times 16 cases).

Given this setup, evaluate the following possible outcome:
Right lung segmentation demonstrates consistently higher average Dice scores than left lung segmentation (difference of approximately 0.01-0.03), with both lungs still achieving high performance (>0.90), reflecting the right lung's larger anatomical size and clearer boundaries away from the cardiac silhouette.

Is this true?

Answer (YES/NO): NO